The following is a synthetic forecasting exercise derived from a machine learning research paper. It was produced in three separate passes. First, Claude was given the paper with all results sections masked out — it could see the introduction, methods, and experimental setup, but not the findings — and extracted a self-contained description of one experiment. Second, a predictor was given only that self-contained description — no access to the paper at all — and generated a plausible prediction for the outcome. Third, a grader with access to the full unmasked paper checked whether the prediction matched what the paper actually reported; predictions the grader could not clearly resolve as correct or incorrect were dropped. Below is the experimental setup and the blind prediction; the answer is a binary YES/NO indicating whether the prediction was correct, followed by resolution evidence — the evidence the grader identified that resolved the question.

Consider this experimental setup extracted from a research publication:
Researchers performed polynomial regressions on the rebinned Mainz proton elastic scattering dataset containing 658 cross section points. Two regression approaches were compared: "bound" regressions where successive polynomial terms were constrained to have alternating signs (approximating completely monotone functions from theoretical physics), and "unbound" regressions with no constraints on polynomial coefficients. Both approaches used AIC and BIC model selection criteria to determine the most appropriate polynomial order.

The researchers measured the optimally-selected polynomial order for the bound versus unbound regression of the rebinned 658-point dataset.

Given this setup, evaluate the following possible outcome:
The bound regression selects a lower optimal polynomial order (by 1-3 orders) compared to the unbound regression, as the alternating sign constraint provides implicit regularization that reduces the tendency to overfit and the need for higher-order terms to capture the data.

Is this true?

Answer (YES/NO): YES